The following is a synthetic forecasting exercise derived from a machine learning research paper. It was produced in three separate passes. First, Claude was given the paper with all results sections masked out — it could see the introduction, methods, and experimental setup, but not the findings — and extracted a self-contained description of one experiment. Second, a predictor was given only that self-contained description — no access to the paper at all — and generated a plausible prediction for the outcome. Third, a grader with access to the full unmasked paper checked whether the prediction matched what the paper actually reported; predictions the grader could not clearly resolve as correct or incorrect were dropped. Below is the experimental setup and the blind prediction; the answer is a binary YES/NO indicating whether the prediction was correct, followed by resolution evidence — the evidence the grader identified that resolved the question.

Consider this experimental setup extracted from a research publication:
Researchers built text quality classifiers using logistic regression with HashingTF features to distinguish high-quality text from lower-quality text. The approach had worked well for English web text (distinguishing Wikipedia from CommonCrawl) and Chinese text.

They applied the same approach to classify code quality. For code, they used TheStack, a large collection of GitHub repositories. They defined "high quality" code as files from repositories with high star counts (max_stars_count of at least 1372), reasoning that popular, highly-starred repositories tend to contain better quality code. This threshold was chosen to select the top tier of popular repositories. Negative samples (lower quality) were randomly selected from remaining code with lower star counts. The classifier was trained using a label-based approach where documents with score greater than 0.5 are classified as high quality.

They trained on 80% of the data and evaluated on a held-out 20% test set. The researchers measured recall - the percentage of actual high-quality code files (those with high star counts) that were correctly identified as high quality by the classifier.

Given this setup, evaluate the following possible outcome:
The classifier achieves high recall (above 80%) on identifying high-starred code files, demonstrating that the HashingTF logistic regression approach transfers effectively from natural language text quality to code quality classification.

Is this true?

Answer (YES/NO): NO